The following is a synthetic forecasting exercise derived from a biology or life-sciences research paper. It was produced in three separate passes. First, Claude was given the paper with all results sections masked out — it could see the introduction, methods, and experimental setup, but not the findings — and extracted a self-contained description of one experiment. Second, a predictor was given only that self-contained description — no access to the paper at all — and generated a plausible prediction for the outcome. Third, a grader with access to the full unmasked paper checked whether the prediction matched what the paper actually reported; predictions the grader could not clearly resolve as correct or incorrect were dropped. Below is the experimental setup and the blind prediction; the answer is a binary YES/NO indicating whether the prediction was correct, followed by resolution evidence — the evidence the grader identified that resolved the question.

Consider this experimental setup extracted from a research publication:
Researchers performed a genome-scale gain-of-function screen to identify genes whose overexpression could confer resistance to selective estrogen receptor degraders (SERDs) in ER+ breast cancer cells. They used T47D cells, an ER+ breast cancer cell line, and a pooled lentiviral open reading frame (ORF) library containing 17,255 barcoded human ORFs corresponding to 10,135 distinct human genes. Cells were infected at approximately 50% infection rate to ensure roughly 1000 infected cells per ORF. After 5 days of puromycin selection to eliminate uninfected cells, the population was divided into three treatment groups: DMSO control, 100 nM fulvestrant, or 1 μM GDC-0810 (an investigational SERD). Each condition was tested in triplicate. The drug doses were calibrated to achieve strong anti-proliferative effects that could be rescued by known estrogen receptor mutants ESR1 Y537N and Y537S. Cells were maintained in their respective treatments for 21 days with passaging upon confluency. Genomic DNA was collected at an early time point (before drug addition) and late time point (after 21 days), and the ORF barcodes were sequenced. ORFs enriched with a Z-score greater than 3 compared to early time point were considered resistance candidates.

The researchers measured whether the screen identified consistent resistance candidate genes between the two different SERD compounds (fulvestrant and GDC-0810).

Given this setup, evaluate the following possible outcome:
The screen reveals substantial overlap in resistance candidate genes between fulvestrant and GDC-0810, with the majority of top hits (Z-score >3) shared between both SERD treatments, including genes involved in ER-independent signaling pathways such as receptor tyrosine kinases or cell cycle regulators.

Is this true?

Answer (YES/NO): YES